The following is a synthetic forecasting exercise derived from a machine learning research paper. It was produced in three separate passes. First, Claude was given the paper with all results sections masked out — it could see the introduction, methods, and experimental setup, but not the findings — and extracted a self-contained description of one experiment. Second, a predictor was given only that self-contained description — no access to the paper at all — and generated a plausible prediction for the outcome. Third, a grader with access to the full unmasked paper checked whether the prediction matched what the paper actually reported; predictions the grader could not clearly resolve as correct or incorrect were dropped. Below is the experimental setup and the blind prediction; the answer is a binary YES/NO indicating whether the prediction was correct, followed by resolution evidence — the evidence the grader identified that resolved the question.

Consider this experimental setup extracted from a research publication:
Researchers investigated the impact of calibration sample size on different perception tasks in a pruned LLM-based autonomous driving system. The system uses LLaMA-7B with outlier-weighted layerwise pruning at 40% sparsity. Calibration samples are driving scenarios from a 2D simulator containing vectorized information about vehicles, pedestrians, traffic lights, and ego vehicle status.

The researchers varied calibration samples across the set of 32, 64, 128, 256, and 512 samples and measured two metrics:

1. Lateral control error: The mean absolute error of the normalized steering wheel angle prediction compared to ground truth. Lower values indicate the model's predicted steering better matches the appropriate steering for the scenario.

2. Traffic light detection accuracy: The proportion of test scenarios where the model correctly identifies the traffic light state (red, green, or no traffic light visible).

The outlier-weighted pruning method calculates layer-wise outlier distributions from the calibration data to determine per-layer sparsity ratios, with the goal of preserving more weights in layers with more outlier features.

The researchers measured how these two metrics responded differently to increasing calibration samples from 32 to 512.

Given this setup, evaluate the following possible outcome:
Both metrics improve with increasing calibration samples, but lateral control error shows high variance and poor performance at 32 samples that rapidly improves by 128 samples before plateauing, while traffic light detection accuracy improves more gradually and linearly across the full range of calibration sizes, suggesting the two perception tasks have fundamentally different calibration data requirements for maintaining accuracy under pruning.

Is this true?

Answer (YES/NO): NO